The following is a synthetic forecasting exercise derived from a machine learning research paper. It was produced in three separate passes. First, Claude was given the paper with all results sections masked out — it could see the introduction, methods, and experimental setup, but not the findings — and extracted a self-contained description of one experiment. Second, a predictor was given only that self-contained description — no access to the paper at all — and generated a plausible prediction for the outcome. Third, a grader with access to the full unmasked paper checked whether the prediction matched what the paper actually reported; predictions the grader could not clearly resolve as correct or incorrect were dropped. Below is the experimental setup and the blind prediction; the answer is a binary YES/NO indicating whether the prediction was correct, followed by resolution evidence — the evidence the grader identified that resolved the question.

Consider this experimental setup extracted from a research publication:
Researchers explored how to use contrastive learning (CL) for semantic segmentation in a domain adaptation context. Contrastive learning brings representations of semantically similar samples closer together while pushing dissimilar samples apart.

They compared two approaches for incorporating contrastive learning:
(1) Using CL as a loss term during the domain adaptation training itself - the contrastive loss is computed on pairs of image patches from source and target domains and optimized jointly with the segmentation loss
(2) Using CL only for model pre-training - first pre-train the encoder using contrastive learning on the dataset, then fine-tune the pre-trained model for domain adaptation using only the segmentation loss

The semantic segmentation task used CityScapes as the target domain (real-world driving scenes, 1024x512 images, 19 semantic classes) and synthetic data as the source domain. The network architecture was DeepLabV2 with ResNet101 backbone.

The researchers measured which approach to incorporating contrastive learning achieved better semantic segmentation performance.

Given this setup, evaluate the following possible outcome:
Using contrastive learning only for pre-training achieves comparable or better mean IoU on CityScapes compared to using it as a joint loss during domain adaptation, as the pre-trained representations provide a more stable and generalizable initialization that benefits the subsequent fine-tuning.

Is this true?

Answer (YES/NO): NO